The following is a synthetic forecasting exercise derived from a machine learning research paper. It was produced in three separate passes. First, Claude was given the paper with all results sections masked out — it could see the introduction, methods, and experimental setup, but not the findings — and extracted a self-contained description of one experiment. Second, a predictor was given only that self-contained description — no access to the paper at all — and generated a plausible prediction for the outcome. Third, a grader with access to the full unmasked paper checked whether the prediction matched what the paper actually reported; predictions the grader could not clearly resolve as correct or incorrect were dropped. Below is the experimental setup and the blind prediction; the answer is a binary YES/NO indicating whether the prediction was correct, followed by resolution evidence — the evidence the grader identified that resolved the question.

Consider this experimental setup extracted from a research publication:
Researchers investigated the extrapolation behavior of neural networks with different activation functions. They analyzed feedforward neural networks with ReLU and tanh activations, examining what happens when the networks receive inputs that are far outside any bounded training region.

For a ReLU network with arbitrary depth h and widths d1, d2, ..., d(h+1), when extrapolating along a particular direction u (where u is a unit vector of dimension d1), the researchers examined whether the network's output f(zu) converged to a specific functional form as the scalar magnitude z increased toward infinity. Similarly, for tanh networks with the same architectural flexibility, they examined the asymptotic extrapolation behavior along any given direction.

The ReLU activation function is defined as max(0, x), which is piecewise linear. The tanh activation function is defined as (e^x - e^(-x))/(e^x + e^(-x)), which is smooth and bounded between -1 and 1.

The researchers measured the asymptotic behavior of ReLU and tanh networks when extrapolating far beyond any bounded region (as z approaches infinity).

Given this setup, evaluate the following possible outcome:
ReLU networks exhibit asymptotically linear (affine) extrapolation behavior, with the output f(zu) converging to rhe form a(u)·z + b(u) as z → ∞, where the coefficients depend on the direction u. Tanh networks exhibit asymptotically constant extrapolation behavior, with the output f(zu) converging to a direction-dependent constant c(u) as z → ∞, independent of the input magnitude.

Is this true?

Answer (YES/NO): YES